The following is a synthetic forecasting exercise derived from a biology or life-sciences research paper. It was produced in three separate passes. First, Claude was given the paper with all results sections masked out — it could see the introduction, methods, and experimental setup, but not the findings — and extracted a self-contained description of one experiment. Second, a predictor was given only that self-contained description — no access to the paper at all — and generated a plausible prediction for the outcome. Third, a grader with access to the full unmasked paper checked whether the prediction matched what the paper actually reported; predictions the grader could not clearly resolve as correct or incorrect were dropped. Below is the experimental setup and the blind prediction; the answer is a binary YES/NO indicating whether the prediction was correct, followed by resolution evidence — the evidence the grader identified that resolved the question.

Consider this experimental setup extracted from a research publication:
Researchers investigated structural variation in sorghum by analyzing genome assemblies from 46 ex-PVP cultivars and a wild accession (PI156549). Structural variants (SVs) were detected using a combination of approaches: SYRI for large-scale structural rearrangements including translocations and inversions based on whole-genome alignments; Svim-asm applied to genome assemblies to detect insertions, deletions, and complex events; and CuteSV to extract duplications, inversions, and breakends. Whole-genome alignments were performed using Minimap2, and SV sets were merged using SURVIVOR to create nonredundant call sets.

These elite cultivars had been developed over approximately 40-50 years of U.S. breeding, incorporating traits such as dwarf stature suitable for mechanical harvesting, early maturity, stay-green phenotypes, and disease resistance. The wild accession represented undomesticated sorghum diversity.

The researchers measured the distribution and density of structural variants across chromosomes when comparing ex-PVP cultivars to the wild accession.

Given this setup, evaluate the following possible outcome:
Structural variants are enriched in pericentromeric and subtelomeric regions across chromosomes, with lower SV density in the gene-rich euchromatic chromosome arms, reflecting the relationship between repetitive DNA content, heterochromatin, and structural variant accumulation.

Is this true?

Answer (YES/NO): YES